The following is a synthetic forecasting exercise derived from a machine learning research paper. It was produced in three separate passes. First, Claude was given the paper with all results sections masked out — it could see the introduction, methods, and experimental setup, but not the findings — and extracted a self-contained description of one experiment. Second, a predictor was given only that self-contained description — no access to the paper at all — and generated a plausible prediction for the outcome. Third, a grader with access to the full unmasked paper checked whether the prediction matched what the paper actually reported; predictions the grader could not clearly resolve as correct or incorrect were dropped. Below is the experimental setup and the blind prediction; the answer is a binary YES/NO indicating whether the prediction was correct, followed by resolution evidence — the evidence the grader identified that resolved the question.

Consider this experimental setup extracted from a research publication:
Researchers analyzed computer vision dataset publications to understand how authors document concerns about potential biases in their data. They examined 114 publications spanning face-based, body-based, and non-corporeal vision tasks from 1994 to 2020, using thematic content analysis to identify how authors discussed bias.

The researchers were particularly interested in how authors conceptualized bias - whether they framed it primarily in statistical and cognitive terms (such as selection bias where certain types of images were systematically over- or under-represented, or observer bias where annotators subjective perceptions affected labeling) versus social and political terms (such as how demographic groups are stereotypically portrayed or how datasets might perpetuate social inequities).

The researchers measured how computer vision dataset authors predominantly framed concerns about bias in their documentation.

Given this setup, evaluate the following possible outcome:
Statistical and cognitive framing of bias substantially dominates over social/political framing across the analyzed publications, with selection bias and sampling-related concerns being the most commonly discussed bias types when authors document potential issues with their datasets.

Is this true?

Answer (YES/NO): YES